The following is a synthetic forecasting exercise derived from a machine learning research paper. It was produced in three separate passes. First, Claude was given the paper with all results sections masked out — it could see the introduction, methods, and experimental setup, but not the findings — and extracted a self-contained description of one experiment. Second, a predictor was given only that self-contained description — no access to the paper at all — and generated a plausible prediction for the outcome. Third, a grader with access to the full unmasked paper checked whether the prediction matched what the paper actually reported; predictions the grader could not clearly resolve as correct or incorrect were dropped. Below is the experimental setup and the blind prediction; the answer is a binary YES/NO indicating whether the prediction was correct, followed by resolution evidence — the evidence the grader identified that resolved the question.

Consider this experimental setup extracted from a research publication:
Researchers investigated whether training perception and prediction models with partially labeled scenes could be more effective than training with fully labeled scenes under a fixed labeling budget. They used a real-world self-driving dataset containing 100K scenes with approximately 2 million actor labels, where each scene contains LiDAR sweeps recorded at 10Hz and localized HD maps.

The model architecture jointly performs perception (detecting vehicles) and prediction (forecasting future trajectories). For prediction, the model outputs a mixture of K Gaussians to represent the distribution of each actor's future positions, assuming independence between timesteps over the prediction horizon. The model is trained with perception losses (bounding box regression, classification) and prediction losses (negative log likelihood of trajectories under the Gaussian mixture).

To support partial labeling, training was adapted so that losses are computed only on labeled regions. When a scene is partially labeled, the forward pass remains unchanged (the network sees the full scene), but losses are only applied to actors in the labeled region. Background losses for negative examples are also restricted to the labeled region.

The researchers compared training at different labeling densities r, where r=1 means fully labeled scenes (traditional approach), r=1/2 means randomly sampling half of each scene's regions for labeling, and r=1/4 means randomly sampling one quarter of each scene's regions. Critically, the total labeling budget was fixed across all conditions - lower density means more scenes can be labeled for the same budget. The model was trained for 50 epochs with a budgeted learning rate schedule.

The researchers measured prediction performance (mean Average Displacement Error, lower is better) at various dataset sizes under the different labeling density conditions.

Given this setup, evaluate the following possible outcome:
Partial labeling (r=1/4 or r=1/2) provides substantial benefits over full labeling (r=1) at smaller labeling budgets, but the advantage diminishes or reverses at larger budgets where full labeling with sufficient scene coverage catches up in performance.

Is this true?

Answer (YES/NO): NO